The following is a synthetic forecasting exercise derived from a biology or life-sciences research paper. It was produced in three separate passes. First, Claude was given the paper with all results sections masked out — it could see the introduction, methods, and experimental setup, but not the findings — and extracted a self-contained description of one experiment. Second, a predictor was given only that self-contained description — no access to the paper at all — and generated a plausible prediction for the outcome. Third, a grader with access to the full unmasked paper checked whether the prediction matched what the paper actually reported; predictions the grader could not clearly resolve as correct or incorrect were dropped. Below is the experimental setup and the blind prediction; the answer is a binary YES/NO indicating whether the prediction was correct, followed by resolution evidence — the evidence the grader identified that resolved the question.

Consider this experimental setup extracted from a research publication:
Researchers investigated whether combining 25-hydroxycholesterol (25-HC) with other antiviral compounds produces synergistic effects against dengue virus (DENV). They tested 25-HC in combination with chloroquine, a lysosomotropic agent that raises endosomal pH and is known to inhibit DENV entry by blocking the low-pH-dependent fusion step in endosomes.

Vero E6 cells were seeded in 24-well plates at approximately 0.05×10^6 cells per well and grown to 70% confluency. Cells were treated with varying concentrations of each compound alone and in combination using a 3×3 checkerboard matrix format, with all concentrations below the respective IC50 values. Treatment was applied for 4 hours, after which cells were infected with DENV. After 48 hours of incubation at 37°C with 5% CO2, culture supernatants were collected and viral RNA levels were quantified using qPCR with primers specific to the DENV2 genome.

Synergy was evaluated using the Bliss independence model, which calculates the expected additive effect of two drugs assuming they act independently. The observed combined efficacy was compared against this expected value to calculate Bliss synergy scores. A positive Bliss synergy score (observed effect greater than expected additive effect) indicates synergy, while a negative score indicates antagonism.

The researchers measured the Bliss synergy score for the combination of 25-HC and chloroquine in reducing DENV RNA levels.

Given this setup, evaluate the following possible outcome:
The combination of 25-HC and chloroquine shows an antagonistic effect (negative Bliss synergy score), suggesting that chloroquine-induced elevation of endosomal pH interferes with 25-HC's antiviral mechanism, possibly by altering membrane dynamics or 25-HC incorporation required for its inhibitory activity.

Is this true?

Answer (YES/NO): NO